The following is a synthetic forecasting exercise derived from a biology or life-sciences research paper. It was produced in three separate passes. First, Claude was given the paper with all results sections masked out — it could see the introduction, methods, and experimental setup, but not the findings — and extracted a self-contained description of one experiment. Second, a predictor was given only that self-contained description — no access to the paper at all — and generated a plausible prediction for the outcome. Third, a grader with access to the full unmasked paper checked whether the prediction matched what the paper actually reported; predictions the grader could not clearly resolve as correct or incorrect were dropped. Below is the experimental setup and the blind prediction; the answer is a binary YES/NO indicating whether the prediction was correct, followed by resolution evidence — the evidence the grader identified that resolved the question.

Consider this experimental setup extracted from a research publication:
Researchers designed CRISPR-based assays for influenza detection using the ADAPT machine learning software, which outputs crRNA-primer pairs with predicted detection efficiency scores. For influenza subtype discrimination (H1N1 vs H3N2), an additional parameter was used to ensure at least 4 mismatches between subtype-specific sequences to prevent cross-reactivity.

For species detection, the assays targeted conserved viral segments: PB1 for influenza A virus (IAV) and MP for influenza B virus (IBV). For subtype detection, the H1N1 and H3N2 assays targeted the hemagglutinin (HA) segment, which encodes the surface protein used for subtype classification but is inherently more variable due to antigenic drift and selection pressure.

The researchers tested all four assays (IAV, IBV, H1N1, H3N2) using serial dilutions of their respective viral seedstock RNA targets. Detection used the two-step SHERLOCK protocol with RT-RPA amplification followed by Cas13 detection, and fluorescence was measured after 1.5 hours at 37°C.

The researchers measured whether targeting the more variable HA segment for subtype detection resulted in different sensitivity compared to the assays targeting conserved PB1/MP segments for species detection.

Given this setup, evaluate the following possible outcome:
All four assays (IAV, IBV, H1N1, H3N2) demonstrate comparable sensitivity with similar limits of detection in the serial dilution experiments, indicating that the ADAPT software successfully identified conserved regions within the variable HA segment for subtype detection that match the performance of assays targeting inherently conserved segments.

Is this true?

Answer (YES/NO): YES